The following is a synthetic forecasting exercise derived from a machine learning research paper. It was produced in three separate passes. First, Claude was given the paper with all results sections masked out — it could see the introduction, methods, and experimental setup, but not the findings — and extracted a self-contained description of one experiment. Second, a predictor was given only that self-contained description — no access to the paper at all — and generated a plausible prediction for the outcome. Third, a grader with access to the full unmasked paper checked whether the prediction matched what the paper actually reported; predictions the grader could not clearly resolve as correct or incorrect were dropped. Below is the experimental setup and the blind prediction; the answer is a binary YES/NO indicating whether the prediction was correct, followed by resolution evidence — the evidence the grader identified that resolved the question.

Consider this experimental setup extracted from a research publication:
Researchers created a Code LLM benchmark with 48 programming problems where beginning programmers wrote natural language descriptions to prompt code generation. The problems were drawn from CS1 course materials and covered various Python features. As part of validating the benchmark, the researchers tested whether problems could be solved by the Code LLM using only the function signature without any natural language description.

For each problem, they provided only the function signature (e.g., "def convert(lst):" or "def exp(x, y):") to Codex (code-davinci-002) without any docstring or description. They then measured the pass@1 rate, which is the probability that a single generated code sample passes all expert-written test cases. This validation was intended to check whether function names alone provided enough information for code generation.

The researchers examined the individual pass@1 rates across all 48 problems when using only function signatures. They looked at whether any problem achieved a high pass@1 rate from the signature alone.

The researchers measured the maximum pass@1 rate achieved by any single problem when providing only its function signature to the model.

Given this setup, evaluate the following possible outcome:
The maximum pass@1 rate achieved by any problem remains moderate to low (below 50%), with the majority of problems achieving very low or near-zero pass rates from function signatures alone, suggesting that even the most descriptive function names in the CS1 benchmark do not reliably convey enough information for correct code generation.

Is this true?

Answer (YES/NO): NO